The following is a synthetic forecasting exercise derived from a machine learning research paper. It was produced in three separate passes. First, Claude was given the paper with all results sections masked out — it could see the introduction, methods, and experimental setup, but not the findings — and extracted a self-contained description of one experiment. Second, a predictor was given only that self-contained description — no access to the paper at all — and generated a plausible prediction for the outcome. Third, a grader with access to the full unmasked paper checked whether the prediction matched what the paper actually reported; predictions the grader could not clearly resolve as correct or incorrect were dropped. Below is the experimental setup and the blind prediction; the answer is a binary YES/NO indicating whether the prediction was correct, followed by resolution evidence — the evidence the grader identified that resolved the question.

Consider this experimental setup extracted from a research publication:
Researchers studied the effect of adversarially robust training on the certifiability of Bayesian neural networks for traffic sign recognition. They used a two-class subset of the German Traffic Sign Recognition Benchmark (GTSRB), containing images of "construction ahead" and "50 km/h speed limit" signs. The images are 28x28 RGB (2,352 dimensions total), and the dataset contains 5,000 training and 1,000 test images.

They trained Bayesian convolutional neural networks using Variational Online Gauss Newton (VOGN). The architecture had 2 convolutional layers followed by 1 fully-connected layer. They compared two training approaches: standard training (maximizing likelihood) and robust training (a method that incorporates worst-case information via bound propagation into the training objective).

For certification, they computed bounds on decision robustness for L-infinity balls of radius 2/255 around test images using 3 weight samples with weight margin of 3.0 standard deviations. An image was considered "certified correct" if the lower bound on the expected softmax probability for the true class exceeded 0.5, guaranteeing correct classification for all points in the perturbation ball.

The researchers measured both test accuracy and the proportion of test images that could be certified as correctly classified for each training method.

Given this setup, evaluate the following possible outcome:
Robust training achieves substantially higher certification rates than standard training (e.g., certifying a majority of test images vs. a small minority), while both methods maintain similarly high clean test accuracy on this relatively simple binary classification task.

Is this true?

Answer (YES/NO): NO